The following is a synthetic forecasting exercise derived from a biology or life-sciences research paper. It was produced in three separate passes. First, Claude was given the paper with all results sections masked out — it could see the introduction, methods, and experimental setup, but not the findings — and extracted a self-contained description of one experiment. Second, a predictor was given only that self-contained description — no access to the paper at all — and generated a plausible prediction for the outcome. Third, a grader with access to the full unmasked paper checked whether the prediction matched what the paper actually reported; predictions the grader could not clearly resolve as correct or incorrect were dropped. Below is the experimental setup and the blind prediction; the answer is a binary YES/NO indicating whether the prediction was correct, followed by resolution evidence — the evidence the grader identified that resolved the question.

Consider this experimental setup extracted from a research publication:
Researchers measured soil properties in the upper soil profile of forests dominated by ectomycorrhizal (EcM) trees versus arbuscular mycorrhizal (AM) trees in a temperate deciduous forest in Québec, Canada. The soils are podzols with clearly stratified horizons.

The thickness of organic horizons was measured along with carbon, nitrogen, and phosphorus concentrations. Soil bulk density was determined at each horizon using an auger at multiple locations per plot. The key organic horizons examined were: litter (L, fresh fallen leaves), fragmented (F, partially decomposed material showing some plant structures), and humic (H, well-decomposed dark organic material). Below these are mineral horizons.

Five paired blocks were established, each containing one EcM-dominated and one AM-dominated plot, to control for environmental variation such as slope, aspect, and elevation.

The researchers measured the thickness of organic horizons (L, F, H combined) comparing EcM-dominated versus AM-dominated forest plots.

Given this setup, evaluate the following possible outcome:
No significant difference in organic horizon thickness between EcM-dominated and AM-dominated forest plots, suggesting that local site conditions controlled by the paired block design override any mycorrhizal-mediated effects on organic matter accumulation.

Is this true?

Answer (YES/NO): NO